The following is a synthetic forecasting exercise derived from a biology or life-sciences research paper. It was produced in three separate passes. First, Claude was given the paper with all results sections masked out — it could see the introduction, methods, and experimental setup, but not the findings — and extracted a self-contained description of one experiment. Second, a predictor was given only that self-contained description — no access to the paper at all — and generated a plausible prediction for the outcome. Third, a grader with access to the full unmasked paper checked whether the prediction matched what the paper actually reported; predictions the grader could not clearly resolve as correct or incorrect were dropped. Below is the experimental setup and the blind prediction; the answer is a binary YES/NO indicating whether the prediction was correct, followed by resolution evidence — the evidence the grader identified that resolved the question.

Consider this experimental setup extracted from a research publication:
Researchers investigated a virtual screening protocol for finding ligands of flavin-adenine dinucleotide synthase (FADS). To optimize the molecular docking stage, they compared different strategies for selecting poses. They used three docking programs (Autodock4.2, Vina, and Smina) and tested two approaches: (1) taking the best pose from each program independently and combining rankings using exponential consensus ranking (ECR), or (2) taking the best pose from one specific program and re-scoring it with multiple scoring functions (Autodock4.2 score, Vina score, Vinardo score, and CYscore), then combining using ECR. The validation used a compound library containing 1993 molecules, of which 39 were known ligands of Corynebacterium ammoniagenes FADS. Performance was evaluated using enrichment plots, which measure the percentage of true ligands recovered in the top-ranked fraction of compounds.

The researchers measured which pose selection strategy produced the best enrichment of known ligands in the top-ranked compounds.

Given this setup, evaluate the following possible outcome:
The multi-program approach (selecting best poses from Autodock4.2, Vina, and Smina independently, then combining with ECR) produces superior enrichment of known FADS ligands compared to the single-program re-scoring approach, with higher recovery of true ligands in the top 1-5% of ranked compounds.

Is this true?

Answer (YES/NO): NO